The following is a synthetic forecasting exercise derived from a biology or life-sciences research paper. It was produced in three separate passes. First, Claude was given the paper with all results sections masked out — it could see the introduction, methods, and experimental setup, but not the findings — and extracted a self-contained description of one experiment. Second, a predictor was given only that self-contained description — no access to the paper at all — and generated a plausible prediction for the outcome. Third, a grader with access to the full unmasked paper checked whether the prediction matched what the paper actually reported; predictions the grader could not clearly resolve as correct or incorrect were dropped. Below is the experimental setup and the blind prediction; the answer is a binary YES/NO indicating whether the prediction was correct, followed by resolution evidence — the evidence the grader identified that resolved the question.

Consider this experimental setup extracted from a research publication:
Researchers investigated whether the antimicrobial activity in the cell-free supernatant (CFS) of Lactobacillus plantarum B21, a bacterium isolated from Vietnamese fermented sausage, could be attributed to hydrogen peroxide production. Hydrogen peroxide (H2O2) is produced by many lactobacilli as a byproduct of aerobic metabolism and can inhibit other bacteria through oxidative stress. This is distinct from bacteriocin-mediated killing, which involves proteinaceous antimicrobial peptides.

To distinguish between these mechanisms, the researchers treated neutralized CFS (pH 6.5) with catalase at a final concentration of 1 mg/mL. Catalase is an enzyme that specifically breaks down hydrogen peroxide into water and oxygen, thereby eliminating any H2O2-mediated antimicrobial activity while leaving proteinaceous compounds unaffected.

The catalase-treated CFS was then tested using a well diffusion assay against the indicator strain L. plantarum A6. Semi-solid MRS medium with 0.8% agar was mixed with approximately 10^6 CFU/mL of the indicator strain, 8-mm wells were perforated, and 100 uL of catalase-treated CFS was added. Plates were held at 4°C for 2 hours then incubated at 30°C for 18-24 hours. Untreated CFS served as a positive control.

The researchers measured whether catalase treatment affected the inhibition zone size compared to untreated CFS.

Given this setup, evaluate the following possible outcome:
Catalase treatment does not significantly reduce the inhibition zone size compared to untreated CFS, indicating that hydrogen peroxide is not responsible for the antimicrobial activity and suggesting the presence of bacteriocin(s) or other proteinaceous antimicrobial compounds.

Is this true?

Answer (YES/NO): YES